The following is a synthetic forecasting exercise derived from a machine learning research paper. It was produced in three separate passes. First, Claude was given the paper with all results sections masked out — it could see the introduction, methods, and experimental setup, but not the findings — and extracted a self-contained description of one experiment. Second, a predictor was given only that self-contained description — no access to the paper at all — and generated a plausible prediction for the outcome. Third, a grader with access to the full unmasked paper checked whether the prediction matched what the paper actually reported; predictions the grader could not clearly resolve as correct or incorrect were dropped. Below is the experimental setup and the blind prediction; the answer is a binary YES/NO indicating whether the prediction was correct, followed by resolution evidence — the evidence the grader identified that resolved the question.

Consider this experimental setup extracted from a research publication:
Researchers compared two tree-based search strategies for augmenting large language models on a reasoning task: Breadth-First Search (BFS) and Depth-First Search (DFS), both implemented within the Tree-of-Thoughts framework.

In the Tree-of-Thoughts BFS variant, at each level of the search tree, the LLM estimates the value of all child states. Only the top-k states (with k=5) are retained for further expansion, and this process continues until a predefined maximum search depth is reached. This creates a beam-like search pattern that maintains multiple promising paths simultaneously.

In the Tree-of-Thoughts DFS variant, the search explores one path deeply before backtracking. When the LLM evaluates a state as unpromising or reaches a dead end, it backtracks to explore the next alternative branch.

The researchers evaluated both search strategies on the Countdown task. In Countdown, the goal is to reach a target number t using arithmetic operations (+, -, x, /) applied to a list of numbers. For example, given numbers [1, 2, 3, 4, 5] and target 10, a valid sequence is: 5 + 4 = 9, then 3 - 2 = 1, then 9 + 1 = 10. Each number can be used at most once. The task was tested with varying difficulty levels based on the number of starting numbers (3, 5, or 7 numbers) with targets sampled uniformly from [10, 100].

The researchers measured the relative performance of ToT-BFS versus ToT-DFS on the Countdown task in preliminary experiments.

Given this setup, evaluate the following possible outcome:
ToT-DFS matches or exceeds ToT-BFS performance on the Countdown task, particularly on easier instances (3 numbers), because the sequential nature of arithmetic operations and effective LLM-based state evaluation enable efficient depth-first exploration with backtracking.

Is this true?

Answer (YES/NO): NO